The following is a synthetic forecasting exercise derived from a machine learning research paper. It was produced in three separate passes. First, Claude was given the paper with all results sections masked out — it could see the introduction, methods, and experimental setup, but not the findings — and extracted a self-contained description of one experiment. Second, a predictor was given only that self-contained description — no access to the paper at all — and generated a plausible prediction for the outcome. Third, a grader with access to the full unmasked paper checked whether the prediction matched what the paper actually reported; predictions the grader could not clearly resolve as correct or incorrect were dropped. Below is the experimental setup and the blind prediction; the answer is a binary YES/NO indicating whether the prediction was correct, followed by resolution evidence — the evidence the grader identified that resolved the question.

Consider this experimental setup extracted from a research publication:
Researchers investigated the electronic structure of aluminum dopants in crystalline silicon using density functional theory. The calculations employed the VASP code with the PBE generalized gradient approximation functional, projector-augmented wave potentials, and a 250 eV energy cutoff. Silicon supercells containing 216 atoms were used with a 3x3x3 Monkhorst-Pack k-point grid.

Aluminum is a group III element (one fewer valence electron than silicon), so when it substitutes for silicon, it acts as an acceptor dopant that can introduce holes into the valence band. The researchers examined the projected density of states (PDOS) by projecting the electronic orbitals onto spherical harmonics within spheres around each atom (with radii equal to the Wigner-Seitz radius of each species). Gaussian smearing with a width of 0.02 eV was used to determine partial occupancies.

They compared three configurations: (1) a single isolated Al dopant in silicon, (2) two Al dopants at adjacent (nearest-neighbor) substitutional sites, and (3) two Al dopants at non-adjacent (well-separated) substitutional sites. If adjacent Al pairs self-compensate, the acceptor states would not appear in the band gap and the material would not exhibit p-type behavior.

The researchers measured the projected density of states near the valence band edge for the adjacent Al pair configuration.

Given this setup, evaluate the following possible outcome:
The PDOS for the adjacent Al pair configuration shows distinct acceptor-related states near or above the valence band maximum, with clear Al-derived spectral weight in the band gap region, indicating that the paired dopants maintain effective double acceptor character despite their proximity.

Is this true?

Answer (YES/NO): NO